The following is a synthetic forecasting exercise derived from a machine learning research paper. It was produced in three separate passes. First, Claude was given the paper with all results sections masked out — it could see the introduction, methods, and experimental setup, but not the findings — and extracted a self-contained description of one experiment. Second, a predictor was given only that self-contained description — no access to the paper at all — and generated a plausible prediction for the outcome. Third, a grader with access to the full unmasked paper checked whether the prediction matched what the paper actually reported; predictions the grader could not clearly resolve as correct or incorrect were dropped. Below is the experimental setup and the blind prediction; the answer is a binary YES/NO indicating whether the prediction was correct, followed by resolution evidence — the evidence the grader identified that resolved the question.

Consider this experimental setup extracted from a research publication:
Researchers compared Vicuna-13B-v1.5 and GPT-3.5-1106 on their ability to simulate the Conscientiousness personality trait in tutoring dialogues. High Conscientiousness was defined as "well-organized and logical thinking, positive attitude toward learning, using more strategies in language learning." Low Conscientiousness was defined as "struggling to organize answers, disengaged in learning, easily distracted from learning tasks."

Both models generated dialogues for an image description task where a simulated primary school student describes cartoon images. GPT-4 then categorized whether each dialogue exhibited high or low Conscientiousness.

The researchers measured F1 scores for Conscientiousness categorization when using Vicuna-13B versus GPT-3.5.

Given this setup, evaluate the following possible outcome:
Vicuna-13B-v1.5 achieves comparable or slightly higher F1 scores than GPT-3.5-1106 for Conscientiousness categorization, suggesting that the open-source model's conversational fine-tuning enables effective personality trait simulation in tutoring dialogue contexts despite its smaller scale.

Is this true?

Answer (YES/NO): NO